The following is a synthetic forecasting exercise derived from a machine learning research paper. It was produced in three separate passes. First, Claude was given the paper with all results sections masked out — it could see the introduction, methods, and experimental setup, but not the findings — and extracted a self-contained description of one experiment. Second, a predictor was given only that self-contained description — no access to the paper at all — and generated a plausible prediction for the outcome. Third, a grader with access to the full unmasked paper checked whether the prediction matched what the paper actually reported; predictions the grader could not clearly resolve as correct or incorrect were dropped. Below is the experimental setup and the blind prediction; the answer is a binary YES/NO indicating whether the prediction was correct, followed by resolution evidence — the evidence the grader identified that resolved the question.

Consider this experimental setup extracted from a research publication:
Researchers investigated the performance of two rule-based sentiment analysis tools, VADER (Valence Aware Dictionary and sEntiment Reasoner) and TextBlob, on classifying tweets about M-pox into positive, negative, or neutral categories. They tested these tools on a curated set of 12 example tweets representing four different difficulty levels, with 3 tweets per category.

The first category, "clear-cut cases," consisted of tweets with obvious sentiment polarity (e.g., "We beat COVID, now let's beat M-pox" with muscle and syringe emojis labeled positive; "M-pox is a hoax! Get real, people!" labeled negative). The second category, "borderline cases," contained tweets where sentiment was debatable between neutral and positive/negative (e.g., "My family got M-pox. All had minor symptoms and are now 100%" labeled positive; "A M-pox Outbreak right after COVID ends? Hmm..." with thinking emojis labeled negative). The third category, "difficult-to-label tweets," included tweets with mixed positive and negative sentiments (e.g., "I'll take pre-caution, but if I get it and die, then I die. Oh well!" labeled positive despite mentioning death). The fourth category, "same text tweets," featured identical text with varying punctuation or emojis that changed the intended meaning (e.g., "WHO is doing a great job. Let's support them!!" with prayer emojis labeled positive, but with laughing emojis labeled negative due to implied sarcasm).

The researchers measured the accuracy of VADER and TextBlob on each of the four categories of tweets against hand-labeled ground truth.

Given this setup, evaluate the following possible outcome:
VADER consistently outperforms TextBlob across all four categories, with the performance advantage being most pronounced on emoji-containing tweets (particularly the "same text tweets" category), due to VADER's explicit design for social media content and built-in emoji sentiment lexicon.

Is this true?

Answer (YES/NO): NO